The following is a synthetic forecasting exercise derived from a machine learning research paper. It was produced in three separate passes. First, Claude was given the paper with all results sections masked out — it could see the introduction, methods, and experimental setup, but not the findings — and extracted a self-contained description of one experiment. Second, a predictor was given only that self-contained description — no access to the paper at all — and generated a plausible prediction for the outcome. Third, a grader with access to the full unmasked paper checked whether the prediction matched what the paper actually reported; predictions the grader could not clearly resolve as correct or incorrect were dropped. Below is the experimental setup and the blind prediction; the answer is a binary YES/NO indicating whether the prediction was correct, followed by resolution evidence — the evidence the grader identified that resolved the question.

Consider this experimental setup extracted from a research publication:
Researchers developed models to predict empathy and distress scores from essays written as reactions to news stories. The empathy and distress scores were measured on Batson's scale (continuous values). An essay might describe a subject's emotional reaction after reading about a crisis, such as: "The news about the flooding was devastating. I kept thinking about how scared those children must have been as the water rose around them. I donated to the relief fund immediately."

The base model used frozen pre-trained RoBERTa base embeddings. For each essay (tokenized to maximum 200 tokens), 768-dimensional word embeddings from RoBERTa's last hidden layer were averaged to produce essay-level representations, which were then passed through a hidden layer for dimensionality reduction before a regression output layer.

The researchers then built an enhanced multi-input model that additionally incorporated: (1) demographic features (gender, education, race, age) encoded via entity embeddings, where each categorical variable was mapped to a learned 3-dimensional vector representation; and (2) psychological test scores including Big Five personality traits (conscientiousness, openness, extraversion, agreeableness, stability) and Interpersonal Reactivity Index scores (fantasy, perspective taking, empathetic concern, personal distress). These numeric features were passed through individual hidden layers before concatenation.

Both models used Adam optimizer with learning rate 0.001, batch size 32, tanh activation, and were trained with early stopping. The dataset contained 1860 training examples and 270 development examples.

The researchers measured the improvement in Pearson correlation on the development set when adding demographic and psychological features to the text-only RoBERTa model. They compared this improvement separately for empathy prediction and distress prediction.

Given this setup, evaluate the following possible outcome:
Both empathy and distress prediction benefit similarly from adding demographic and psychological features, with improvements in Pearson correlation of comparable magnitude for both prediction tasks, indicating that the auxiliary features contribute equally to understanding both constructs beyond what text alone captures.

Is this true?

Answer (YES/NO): NO